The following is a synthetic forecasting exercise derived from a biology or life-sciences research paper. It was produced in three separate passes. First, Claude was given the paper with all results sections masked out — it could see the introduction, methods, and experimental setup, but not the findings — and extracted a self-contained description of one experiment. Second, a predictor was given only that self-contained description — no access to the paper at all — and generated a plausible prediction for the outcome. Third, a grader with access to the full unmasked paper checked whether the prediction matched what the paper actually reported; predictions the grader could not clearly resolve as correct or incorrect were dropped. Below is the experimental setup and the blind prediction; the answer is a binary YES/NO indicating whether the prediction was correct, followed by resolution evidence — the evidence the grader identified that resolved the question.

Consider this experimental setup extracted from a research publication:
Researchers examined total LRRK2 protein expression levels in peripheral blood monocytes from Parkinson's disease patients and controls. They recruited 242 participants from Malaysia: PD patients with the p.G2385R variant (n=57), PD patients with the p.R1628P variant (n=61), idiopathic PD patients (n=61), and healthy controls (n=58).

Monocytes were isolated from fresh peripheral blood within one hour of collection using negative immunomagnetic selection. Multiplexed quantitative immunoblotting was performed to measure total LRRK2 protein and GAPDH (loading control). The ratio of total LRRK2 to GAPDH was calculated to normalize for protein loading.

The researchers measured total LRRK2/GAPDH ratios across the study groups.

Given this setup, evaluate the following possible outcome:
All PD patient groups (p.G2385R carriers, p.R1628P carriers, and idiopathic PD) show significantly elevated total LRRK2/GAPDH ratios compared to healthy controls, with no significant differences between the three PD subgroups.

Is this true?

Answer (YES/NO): NO